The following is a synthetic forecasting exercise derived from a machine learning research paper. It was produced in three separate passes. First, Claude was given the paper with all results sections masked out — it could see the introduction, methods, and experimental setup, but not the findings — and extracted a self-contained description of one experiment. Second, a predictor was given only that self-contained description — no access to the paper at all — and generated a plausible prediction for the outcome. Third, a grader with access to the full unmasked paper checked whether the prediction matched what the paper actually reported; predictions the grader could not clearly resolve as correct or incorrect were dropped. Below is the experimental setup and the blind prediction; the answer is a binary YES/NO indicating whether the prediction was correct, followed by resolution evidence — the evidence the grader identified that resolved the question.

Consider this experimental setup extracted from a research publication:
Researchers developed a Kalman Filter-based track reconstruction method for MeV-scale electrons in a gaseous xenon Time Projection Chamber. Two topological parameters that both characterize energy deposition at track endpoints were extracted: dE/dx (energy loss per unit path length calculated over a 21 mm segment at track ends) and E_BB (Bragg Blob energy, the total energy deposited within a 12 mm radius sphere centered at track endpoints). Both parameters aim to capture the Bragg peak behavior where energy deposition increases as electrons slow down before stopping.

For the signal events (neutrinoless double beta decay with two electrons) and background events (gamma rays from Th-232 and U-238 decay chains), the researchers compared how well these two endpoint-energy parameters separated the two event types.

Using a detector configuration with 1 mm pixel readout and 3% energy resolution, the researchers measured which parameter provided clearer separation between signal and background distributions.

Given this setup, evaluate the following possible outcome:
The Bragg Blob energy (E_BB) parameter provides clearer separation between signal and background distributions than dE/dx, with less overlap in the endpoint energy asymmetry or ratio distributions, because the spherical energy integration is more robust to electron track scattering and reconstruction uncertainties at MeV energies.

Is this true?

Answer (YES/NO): NO